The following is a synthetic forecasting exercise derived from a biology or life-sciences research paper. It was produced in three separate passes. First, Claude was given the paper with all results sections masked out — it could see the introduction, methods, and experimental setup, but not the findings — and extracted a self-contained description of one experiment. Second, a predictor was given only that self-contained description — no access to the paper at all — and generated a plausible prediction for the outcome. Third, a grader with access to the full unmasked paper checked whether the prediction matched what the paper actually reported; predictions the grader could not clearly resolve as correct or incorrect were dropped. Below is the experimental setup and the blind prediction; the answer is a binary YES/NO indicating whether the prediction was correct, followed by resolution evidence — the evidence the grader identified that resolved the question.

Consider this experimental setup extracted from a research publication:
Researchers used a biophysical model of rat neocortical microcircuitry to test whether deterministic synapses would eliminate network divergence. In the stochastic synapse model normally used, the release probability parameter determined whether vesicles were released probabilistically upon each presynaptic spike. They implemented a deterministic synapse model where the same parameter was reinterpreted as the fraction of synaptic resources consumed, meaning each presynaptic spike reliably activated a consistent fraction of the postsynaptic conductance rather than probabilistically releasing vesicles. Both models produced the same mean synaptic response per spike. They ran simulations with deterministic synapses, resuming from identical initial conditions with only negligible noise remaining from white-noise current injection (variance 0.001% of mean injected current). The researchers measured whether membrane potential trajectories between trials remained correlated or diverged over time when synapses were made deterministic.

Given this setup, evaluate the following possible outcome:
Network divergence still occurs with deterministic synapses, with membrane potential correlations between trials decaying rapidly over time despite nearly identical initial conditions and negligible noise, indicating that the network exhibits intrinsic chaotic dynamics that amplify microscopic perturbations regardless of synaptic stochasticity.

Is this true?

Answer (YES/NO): YES